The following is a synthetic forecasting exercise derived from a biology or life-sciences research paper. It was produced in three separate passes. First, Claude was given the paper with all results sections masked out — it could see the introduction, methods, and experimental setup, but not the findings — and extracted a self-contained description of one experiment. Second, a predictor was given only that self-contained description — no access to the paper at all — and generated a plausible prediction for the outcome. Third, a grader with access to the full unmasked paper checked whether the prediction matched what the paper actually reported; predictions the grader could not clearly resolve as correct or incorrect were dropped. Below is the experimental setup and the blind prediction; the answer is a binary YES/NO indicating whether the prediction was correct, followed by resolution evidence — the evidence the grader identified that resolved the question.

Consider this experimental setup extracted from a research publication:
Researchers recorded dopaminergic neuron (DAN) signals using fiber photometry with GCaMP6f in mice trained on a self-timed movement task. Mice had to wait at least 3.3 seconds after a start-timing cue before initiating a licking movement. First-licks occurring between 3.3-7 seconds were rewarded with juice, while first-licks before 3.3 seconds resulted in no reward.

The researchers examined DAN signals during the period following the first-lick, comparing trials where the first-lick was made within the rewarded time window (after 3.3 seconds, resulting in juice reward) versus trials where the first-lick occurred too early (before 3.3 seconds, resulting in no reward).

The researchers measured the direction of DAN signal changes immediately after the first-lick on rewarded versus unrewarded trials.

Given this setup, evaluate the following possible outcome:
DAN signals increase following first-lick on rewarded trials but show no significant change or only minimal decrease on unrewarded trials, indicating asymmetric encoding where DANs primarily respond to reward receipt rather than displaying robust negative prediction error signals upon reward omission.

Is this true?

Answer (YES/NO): NO